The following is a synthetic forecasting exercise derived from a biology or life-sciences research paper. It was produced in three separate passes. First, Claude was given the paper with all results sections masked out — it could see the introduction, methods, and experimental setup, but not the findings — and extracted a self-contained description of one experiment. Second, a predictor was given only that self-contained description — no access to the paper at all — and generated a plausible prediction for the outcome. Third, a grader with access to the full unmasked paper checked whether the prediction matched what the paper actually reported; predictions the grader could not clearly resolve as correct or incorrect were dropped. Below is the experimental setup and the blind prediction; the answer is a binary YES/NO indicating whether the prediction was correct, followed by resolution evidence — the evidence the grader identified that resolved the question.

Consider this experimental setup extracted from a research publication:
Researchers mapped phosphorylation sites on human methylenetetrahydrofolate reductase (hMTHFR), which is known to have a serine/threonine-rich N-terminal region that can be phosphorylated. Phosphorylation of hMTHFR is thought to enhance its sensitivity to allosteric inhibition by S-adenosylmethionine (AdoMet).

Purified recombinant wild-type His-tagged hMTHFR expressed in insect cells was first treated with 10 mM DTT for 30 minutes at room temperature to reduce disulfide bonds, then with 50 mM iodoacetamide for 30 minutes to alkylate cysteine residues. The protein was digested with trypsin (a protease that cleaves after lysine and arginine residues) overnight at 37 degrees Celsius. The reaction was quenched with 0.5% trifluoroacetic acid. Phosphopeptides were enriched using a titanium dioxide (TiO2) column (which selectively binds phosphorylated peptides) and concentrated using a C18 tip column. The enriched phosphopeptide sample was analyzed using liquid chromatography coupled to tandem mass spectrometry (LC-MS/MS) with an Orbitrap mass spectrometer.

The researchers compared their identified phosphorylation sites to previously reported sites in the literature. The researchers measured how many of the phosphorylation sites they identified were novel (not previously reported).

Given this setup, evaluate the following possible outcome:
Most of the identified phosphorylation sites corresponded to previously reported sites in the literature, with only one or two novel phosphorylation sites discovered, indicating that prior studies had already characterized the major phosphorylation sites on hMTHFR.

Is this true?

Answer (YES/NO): NO